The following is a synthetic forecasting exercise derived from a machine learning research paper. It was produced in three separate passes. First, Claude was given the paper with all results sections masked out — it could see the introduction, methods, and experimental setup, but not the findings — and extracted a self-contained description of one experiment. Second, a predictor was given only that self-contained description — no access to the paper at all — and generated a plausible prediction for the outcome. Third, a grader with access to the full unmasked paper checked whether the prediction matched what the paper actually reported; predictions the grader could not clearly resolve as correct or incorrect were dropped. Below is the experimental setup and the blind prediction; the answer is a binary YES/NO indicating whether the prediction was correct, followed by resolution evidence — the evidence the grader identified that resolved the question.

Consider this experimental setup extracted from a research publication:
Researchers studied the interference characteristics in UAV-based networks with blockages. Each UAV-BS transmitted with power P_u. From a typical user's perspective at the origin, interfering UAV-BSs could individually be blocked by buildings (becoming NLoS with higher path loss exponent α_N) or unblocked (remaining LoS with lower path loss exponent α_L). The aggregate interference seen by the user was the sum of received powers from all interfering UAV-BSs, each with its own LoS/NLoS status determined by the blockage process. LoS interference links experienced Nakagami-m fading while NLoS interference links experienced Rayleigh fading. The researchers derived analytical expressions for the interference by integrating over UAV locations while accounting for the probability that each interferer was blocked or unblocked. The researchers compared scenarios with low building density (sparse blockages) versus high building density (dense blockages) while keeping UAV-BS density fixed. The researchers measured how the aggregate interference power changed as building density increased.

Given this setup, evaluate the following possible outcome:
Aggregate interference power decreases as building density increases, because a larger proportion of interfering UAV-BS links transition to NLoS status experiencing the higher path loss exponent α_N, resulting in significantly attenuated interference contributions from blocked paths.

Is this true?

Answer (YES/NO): YES